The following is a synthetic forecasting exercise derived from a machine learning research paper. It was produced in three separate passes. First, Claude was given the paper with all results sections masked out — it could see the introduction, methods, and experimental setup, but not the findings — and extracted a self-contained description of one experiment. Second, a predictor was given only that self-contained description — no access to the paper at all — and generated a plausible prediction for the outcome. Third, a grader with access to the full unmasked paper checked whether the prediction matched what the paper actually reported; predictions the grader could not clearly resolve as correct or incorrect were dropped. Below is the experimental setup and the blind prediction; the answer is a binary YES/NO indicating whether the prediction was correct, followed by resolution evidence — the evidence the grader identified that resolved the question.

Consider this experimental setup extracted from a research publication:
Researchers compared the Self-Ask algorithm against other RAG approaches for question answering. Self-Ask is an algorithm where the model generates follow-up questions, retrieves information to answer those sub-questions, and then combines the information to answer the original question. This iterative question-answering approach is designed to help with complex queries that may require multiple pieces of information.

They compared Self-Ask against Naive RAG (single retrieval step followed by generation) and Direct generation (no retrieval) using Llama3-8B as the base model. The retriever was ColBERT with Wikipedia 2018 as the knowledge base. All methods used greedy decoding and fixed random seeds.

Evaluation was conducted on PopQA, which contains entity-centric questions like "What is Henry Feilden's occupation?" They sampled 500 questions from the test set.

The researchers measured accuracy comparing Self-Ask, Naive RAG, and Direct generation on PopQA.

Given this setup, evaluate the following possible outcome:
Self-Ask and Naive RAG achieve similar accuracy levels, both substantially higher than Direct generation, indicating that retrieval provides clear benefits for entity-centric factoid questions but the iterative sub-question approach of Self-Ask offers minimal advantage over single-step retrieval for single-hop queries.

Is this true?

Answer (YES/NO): NO